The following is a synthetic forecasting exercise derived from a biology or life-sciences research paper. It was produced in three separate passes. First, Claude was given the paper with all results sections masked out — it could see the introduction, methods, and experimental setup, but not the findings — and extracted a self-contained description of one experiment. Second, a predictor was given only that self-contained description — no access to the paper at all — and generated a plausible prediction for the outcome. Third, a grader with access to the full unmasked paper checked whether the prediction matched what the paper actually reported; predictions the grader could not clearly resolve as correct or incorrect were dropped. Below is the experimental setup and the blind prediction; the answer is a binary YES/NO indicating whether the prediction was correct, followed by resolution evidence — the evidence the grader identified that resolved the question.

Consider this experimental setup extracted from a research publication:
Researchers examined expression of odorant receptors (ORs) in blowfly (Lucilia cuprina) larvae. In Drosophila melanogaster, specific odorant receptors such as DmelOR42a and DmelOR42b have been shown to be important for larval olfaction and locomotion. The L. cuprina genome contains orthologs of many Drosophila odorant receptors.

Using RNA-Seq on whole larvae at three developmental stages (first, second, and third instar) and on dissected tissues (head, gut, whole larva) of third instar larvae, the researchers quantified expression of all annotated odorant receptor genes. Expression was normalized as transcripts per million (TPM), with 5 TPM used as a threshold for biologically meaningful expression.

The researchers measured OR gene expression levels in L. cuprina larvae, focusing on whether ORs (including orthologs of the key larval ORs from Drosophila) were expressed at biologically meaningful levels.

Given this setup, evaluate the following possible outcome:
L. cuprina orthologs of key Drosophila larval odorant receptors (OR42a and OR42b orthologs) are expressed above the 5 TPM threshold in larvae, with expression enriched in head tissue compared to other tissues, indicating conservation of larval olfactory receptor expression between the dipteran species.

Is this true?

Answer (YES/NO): NO